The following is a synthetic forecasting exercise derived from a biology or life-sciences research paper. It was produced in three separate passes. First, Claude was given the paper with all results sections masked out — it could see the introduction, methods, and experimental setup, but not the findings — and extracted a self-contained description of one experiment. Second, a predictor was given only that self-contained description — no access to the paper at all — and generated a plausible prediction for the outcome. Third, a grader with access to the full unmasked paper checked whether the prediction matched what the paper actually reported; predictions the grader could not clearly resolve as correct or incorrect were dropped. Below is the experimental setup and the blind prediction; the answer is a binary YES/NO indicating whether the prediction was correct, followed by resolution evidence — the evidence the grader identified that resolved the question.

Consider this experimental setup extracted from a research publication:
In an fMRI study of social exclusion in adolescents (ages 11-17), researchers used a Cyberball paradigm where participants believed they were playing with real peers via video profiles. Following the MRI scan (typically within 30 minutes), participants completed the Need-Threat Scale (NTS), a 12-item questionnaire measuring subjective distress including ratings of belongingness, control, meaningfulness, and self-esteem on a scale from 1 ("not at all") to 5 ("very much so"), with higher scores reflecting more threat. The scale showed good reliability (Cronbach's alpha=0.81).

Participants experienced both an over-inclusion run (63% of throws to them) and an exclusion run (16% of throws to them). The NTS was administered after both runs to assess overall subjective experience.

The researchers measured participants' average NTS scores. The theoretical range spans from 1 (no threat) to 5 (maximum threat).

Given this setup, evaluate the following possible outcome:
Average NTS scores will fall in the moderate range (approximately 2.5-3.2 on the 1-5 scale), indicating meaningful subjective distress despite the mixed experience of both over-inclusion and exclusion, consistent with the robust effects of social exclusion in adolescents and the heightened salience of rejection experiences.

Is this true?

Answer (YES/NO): NO